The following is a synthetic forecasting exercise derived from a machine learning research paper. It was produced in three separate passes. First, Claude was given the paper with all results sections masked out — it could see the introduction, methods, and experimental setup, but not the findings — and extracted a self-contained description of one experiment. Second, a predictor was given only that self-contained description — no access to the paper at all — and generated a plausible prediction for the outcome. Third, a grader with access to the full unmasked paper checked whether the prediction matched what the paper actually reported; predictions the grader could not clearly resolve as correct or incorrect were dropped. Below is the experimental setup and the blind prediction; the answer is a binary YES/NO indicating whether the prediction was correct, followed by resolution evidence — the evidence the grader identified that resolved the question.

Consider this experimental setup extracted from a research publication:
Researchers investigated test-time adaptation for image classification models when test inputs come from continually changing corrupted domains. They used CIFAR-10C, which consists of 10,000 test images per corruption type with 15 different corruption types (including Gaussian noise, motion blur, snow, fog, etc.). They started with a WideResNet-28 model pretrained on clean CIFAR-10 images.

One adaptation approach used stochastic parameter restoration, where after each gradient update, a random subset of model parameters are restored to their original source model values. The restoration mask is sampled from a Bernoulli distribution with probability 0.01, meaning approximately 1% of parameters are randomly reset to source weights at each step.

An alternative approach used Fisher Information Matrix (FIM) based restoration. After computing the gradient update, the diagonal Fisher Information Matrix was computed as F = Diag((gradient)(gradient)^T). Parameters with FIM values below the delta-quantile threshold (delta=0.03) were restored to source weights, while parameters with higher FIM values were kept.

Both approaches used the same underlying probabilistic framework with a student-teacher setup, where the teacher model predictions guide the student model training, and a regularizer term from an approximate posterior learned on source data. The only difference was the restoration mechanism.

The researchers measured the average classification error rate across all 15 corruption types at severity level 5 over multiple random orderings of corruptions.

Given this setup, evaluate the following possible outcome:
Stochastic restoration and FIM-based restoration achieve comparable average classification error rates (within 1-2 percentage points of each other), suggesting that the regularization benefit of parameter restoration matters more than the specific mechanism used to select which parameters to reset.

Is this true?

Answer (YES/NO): NO